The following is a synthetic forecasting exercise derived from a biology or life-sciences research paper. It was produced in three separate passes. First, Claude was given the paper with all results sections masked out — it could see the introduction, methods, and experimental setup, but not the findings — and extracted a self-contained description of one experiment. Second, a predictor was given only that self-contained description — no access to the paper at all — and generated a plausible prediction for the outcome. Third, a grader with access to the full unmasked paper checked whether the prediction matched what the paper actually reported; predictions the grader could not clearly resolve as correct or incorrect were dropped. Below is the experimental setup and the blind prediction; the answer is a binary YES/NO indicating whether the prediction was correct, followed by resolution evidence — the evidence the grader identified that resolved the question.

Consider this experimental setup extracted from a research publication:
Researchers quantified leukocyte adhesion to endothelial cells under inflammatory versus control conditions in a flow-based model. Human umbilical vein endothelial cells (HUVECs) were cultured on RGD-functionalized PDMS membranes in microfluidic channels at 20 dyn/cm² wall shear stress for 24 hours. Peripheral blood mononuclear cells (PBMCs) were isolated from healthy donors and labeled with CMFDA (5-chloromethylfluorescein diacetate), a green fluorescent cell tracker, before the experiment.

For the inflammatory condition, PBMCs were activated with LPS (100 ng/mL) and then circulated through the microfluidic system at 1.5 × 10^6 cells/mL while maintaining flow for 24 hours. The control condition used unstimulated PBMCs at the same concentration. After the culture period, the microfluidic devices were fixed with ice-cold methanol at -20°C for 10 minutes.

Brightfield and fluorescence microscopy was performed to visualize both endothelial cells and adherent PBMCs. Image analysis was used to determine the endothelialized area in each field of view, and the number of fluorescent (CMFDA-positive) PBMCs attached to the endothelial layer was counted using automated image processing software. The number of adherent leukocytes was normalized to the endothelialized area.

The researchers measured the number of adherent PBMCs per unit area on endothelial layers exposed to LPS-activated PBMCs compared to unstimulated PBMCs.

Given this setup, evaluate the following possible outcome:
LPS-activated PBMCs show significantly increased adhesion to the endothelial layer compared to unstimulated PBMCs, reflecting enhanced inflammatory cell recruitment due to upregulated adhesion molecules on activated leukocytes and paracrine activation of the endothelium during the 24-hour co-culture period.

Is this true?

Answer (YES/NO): YES